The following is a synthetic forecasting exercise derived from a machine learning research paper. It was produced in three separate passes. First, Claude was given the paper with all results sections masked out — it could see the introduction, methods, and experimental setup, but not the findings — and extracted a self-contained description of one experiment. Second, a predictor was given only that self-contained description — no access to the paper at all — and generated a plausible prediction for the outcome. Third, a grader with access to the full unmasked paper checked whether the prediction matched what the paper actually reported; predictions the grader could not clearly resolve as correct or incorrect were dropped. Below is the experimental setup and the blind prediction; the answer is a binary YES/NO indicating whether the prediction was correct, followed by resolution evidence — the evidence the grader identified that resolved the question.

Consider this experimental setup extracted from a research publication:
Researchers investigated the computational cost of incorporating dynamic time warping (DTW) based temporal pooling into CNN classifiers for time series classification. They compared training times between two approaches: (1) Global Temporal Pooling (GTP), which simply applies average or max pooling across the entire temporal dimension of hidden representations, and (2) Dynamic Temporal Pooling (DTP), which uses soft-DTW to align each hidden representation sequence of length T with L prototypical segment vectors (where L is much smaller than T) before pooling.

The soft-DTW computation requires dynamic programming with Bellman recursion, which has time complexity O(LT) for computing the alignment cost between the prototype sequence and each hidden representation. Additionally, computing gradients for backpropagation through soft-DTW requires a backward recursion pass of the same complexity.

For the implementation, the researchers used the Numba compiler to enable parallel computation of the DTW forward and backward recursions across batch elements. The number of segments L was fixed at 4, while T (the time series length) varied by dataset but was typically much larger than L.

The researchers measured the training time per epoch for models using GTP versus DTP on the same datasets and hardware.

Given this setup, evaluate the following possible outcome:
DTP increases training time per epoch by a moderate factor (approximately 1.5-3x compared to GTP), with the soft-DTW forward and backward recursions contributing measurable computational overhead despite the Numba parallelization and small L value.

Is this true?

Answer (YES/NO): NO